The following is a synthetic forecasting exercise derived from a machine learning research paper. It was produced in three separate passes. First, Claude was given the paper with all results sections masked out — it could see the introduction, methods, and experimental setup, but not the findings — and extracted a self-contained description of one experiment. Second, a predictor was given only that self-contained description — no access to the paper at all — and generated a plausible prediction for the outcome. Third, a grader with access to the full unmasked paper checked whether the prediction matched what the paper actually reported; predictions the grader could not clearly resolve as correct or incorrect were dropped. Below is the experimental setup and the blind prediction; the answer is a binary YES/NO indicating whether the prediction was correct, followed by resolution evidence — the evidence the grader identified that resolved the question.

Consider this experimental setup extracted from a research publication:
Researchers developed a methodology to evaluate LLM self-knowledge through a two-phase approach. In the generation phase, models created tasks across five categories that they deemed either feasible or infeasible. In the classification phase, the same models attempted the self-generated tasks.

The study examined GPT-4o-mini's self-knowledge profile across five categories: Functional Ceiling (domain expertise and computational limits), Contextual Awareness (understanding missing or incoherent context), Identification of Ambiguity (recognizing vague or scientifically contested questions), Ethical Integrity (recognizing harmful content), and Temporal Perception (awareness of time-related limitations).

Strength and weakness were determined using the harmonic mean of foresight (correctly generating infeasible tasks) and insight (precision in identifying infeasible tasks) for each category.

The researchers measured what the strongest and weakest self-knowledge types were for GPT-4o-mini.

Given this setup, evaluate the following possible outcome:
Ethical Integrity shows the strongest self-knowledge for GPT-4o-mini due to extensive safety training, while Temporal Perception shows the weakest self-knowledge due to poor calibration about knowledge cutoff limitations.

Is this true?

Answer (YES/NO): NO